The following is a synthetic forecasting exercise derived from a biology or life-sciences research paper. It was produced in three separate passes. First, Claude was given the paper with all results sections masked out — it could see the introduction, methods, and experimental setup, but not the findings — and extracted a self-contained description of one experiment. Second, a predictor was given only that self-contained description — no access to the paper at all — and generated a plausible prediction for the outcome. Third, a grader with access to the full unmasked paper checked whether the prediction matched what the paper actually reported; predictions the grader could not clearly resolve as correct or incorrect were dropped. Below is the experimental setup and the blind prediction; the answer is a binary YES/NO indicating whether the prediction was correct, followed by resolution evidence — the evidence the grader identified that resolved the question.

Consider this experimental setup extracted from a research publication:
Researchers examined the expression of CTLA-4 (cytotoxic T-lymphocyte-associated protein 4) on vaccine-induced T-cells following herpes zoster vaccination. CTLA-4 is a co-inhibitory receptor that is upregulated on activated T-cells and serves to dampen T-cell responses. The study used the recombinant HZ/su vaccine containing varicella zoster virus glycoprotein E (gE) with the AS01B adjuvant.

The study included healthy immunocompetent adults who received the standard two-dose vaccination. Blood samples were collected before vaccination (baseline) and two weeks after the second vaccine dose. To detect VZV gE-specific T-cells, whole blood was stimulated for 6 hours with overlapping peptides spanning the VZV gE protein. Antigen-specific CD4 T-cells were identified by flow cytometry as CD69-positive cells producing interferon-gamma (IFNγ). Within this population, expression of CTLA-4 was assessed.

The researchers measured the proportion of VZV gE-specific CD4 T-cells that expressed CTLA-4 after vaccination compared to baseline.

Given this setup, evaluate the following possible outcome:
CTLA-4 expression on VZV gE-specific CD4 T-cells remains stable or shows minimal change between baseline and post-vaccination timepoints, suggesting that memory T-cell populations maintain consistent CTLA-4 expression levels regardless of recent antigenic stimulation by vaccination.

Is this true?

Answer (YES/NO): NO